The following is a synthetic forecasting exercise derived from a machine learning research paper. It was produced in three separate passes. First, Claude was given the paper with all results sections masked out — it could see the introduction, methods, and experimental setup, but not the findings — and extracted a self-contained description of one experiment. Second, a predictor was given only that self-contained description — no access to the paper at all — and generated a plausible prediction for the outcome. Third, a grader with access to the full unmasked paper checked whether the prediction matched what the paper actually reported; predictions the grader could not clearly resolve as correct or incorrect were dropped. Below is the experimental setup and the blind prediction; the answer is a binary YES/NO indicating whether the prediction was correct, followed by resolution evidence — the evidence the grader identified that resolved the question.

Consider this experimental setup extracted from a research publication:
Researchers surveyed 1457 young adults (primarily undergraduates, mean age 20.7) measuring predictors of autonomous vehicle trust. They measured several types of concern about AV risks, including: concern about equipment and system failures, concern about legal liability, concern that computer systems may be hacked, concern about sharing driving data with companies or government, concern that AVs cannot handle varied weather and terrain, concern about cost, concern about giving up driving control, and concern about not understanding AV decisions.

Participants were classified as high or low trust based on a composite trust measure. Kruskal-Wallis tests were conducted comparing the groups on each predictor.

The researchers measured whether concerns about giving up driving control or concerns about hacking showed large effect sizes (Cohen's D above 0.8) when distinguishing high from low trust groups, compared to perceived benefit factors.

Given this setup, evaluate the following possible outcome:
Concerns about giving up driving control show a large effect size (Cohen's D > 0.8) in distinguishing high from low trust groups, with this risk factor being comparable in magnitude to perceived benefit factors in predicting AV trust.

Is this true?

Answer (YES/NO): NO